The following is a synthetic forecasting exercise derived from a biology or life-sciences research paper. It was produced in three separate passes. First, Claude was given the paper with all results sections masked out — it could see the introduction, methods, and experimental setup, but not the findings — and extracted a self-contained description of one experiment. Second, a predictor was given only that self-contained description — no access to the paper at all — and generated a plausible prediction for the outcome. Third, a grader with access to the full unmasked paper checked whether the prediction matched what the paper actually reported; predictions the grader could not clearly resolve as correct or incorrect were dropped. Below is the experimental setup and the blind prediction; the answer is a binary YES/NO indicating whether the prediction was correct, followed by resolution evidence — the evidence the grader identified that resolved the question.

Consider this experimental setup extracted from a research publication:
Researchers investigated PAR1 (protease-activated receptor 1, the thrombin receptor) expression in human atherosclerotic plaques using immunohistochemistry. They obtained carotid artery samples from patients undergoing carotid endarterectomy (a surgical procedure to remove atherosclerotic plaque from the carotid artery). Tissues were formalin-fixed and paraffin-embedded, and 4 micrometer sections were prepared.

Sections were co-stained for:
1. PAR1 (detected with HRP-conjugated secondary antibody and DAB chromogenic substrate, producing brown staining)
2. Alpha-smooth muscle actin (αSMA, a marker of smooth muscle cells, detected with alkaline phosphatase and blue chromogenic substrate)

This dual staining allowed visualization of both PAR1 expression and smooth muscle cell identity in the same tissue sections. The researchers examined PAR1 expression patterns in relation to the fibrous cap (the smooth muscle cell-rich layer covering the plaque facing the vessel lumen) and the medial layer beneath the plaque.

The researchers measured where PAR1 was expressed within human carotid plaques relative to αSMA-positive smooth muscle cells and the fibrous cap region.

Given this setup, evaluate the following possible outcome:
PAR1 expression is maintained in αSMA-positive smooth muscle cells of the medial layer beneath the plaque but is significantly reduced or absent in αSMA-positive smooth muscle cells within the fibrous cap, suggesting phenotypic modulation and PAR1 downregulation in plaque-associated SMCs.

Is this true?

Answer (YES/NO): NO